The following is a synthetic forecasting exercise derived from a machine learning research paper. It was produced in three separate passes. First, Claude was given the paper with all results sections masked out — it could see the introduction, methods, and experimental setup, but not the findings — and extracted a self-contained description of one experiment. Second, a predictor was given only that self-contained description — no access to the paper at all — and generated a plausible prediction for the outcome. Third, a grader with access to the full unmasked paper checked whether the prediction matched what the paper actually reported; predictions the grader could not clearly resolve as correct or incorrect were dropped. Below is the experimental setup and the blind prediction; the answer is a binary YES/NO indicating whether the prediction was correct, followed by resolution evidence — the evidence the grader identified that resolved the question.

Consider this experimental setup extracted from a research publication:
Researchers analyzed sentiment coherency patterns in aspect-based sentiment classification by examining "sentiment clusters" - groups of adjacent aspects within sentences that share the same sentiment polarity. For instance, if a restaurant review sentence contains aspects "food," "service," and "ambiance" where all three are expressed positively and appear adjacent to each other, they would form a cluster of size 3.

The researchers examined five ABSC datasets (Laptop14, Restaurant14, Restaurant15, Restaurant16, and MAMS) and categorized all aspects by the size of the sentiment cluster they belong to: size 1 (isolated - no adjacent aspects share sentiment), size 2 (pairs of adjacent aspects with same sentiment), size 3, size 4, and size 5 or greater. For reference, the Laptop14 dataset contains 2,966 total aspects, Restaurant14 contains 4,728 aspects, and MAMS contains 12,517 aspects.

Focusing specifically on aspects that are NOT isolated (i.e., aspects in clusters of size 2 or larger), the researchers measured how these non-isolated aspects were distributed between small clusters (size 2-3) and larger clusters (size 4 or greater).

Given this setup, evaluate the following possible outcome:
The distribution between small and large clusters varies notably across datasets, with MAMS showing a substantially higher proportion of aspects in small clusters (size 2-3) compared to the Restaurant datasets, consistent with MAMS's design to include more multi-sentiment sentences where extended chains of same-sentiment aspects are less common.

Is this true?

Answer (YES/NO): YES